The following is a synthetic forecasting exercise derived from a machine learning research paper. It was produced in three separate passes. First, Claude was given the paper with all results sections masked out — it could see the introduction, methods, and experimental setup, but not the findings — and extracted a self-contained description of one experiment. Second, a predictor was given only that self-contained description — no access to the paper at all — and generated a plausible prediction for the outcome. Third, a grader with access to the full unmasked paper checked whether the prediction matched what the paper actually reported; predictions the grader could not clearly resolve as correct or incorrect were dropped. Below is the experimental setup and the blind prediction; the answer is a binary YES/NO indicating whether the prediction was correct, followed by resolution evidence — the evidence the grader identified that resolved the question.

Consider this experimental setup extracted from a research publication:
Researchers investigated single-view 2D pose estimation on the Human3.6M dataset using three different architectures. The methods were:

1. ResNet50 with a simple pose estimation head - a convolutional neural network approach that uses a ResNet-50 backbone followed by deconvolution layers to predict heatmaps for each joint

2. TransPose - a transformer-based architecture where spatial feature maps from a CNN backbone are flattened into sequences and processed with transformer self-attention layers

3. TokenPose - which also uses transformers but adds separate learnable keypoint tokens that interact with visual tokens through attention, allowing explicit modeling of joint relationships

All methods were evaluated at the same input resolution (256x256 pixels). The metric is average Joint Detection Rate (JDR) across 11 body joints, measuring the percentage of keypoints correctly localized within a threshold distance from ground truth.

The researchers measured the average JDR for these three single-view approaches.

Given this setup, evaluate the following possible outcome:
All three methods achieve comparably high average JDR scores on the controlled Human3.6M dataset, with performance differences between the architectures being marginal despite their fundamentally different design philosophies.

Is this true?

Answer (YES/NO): YES